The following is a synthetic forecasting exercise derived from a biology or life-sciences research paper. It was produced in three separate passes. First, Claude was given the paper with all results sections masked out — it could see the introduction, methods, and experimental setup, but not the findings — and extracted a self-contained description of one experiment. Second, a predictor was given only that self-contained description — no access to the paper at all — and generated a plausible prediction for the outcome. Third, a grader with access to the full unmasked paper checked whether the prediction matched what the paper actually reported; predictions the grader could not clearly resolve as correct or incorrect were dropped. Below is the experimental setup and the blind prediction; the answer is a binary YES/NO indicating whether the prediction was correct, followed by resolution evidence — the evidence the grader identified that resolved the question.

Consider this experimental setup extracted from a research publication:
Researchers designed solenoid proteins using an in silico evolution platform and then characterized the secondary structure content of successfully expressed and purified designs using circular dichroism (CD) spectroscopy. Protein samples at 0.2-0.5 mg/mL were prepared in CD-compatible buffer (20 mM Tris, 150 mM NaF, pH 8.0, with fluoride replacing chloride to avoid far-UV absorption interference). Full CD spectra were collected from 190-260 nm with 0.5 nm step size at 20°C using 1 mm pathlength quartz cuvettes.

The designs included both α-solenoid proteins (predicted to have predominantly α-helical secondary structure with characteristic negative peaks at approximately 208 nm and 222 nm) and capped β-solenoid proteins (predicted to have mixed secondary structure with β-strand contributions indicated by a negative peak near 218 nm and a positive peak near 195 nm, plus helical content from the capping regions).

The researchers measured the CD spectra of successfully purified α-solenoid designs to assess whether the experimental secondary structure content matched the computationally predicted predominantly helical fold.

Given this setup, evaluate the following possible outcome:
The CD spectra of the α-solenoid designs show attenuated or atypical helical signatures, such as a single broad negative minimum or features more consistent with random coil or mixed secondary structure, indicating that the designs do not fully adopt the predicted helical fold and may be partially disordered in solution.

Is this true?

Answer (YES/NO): NO